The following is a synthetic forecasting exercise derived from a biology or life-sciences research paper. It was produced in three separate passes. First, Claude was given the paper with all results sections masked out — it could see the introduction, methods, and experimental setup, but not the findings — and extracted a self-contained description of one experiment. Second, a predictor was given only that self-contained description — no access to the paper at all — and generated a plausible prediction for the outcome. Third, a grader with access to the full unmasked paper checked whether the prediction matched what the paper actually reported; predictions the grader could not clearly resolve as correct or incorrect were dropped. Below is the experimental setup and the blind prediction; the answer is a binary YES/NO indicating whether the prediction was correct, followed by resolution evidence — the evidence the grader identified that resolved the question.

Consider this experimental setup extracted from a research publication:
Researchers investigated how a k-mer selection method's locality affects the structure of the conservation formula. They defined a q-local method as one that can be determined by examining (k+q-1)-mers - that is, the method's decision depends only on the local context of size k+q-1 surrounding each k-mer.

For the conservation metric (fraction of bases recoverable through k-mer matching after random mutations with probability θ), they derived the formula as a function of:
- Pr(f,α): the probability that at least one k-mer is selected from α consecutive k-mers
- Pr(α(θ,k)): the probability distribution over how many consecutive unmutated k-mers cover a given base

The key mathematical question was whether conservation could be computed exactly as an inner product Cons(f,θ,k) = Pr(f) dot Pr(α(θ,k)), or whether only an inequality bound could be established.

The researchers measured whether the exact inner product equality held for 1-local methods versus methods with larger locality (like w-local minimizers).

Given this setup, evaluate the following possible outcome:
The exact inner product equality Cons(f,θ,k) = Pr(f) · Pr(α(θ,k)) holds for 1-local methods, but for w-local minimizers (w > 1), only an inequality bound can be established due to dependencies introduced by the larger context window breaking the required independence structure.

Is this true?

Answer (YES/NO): YES